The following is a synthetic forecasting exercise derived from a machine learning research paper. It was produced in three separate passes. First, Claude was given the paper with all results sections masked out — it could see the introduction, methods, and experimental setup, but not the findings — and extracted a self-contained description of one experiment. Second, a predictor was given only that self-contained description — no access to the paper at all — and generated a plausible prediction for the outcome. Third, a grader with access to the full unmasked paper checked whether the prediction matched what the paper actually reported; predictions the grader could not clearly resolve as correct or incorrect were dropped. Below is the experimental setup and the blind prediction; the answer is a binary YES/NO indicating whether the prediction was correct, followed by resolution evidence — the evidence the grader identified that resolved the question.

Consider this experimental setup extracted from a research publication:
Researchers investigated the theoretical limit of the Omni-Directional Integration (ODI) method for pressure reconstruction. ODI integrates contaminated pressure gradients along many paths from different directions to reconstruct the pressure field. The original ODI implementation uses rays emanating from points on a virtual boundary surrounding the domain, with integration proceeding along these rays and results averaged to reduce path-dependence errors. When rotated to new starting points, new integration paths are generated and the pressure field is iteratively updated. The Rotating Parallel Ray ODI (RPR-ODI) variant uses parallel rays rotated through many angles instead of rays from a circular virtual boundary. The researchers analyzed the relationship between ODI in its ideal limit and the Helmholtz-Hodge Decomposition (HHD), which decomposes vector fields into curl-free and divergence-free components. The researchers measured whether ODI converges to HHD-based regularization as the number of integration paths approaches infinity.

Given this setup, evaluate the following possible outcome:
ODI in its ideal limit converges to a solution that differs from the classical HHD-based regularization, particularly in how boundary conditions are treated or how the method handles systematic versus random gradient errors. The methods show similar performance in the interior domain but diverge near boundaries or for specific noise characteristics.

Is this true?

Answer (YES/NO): NO